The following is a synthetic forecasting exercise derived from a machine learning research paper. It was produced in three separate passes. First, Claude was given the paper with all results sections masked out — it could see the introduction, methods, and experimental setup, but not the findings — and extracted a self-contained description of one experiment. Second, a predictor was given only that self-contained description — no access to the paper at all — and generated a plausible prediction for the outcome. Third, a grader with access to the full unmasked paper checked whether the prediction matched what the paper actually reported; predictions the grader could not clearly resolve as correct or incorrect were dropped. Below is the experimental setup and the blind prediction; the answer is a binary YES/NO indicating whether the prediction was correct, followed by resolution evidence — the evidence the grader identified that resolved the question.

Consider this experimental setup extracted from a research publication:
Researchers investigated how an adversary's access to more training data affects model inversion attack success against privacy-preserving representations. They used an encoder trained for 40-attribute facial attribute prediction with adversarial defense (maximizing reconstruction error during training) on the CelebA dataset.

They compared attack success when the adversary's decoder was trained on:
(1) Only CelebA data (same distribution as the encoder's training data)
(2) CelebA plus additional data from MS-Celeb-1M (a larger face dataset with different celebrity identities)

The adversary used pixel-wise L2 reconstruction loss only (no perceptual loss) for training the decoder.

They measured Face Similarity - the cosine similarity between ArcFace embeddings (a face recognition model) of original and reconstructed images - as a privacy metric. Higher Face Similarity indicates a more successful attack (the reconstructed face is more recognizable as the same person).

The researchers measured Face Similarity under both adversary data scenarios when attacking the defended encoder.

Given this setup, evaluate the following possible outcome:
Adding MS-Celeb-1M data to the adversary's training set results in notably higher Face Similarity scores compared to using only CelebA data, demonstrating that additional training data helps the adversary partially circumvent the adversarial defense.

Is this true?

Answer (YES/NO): YES